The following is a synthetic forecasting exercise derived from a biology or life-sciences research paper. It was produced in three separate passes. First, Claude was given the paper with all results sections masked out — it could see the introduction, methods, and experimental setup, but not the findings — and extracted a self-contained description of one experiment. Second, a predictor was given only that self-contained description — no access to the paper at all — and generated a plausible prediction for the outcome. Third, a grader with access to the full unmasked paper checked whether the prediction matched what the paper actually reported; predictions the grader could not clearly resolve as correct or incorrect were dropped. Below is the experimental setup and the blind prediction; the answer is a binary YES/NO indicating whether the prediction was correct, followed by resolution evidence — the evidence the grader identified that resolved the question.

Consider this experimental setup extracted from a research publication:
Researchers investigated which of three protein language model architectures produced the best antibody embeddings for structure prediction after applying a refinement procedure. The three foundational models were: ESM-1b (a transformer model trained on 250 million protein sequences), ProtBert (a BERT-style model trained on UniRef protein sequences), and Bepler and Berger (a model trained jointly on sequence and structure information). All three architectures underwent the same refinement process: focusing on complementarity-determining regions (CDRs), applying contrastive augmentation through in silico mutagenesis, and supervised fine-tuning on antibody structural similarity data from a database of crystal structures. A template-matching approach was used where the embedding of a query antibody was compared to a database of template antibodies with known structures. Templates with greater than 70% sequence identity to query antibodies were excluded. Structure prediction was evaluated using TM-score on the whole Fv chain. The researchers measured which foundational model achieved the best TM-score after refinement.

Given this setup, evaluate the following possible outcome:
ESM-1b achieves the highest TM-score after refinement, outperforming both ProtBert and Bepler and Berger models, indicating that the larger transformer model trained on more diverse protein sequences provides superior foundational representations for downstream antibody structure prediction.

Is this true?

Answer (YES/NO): NO